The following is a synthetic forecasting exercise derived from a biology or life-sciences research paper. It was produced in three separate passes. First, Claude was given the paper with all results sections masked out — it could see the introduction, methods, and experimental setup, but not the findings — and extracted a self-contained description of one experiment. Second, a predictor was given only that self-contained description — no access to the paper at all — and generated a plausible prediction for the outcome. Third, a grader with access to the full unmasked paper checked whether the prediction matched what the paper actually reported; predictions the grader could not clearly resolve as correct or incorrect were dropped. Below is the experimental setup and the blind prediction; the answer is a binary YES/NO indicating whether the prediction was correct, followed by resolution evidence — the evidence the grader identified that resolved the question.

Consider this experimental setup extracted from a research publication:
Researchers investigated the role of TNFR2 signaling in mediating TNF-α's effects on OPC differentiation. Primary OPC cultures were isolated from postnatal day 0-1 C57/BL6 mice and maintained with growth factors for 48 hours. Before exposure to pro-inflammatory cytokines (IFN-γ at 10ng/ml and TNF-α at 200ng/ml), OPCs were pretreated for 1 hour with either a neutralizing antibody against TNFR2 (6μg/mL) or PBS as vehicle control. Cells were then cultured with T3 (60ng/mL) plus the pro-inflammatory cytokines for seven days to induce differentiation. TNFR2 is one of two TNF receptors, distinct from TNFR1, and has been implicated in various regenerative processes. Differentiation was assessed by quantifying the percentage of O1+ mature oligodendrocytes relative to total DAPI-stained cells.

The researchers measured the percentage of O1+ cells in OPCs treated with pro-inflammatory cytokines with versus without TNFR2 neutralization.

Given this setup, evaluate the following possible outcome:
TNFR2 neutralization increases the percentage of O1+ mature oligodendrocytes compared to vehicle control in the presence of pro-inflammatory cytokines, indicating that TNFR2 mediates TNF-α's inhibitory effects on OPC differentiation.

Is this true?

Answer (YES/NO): NO